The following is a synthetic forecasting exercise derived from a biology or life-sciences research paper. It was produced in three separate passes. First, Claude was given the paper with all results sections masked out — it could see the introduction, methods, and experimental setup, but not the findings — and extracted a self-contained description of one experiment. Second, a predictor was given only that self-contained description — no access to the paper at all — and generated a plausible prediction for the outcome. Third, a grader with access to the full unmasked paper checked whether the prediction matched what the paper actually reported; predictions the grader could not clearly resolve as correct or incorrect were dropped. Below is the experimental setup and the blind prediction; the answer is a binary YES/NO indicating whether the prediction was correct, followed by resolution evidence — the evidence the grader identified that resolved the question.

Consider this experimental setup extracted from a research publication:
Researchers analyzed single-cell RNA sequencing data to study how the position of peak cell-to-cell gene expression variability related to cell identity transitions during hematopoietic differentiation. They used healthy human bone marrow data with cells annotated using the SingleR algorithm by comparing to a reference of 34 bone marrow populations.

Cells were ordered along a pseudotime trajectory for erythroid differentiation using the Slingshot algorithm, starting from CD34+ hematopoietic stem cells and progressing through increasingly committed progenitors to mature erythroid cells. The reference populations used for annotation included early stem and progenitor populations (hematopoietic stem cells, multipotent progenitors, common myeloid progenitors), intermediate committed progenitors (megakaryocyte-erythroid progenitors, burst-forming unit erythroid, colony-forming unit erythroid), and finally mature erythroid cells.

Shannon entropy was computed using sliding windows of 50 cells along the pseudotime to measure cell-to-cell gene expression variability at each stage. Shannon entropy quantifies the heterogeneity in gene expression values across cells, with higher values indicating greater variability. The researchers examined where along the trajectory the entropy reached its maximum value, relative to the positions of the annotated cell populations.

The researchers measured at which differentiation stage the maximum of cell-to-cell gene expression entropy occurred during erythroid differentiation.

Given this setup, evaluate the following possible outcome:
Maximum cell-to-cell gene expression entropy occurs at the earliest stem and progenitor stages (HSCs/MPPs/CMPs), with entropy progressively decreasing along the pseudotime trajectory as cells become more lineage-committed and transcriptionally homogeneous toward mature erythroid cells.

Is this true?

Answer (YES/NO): NO